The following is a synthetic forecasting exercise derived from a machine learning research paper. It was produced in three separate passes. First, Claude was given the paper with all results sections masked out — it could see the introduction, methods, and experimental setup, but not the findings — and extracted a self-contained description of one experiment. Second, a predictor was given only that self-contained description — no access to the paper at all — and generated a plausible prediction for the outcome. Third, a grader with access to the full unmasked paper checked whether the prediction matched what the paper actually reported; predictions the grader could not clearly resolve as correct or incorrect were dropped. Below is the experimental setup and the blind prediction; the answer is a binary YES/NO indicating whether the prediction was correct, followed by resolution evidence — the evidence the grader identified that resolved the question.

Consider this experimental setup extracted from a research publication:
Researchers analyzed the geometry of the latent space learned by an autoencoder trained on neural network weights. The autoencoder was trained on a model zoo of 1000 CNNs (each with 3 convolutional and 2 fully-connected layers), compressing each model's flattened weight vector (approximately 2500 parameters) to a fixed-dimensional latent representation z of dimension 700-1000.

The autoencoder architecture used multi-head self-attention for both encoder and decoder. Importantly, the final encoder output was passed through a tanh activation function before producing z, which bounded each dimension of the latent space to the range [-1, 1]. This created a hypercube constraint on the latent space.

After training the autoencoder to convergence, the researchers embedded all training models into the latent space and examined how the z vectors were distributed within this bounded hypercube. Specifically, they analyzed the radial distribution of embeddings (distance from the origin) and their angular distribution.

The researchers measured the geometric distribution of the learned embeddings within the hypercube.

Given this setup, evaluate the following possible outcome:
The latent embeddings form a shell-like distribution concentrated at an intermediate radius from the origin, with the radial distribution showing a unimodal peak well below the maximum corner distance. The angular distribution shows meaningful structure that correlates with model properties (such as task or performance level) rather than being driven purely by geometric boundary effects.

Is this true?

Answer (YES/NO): YES